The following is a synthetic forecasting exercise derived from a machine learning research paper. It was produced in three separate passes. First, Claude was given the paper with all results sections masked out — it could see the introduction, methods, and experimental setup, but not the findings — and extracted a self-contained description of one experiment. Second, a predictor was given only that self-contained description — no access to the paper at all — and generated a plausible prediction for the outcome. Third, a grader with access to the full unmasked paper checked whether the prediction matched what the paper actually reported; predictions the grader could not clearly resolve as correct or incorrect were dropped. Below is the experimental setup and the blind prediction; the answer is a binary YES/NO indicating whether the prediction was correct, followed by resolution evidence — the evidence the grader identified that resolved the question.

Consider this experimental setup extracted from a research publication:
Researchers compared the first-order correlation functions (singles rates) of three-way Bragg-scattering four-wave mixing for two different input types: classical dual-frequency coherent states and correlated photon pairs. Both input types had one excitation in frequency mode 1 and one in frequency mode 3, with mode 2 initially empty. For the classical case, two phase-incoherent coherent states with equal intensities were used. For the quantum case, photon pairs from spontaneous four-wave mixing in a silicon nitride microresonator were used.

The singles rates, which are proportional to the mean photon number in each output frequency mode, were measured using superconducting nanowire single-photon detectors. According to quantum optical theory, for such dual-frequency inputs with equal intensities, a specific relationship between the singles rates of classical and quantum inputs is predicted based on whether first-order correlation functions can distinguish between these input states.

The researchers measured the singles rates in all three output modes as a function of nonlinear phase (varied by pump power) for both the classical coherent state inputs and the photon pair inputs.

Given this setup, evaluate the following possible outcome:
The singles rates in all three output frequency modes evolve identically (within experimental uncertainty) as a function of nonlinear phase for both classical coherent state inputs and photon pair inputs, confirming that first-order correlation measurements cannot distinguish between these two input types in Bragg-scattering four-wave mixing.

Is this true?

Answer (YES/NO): YES